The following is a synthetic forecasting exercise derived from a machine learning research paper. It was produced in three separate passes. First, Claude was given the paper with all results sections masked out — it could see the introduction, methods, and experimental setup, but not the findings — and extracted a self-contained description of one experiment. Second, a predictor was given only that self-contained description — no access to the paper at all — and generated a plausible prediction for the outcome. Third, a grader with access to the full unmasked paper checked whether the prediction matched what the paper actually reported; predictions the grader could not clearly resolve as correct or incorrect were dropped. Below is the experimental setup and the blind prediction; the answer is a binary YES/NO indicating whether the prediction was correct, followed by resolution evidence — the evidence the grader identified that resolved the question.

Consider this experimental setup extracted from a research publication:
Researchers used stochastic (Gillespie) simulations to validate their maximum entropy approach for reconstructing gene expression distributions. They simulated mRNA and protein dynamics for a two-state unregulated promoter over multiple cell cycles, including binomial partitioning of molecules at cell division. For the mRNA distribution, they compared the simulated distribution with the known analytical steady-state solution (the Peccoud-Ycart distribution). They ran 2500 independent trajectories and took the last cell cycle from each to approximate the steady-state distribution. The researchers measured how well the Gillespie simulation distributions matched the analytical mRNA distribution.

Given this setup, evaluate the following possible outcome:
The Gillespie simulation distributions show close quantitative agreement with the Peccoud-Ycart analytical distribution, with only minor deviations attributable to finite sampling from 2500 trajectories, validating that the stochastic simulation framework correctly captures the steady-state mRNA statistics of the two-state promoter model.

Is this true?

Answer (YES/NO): YES